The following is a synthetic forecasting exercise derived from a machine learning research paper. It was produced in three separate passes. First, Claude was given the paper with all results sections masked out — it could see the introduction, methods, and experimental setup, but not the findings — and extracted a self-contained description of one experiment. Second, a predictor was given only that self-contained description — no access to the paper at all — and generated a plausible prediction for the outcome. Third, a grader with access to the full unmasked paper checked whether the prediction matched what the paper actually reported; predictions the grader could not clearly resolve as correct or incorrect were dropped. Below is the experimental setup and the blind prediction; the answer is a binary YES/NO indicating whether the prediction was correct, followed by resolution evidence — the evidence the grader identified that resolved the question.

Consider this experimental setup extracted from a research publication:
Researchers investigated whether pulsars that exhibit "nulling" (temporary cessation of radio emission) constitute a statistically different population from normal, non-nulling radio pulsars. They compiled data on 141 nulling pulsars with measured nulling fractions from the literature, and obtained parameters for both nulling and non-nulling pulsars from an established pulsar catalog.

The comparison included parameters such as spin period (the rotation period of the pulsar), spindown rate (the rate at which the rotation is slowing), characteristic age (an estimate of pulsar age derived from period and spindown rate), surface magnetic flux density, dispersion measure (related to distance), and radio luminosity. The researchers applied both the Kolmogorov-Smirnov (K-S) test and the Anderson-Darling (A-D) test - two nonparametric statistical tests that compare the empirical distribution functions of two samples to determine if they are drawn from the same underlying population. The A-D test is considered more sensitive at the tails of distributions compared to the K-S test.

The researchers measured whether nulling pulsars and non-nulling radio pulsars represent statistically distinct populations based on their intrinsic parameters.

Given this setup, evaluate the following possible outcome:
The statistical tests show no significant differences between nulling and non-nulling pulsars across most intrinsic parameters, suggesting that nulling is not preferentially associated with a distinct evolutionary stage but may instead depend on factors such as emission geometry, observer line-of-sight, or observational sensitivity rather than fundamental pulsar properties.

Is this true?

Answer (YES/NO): NO